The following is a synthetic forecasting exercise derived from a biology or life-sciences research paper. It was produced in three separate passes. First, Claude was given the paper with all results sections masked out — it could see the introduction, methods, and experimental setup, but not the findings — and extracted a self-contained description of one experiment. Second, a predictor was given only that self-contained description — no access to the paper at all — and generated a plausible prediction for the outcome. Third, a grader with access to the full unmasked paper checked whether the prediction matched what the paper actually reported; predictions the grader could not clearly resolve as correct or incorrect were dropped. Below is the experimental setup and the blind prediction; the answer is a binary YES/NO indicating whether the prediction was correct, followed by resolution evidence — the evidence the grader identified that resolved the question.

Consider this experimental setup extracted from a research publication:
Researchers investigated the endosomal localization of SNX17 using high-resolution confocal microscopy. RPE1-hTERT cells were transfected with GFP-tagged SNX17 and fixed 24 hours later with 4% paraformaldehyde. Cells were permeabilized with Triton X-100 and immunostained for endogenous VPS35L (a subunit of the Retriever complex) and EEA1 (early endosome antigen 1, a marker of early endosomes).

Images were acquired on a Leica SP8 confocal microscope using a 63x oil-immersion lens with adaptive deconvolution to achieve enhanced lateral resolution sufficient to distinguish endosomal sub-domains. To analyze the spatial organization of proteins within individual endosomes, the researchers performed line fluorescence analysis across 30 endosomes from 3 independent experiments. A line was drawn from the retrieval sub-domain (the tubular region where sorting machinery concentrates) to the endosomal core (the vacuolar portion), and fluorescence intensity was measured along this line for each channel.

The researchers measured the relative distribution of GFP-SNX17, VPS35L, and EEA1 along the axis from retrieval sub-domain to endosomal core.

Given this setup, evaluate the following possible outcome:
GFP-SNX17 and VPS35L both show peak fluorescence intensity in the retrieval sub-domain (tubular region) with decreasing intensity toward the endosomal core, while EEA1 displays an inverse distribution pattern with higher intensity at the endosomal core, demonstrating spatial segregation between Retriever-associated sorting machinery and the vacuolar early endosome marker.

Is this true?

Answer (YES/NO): NO